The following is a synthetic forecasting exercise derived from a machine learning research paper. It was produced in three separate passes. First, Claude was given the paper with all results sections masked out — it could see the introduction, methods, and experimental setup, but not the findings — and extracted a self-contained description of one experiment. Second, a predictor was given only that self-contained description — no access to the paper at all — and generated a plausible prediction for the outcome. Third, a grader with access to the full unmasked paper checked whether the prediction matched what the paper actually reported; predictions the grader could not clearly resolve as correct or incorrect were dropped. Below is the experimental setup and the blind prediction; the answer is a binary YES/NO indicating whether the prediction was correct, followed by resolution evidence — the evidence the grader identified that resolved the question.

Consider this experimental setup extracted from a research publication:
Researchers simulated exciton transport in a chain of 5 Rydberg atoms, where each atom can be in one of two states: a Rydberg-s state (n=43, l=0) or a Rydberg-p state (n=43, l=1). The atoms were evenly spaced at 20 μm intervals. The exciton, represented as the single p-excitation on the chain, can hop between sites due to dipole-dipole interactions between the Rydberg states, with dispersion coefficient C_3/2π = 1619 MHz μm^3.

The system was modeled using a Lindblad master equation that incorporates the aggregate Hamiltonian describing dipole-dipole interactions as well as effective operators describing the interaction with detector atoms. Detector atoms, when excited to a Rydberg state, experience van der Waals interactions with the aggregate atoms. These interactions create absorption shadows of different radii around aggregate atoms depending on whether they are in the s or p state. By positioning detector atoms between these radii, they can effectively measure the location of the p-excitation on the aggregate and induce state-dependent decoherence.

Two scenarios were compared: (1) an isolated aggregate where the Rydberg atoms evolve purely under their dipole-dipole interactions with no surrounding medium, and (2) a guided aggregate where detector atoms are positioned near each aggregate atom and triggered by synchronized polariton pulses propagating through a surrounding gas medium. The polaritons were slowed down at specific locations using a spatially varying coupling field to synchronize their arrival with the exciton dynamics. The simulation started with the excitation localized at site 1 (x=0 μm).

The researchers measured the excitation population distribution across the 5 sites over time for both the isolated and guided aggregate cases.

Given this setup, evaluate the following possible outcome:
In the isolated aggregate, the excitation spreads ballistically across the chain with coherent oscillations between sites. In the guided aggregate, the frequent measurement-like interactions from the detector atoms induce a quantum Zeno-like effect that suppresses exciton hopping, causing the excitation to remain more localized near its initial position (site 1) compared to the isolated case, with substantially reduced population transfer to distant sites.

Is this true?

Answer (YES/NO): NO